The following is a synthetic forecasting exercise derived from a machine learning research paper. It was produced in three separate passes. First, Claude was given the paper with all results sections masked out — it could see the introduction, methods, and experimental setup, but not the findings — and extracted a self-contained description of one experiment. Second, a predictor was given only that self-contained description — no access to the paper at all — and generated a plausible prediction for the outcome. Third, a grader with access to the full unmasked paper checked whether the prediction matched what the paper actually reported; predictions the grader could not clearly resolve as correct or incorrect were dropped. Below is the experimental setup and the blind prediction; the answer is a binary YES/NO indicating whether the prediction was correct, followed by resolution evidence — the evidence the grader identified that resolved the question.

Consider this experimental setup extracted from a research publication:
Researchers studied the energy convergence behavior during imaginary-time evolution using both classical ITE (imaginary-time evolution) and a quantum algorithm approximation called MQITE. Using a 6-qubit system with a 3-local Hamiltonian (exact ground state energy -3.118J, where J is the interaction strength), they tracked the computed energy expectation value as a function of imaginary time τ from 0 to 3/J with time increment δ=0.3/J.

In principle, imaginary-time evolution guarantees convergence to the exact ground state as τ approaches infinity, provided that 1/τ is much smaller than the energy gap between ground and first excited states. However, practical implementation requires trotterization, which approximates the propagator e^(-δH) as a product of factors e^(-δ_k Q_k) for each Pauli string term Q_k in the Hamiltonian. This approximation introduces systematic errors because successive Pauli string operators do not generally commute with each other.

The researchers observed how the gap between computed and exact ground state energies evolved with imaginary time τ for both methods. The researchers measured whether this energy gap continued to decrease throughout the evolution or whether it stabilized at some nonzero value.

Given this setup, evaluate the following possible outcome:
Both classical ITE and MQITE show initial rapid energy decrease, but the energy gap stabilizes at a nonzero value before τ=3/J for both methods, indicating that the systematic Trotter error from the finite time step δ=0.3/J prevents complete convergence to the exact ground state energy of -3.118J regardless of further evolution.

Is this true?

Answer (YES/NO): YES